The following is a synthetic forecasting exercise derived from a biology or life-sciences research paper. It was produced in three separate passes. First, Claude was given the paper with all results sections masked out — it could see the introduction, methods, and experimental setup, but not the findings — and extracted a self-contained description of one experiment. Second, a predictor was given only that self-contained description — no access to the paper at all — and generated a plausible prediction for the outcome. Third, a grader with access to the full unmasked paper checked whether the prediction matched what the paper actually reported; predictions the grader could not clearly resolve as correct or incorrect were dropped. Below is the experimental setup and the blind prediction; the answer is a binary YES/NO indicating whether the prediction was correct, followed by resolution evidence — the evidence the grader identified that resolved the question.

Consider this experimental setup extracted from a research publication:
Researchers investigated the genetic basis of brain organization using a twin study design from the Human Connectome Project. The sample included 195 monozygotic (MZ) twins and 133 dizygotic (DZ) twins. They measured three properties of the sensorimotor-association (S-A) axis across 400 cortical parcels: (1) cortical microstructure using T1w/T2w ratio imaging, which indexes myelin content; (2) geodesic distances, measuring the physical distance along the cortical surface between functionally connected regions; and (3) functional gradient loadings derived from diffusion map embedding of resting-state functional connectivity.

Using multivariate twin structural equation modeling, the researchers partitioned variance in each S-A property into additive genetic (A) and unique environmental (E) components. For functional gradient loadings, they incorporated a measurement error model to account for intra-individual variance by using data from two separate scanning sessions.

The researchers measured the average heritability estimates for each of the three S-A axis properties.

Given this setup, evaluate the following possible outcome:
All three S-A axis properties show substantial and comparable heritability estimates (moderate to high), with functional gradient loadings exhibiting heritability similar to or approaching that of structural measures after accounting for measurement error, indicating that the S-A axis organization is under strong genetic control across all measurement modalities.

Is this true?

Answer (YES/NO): NO